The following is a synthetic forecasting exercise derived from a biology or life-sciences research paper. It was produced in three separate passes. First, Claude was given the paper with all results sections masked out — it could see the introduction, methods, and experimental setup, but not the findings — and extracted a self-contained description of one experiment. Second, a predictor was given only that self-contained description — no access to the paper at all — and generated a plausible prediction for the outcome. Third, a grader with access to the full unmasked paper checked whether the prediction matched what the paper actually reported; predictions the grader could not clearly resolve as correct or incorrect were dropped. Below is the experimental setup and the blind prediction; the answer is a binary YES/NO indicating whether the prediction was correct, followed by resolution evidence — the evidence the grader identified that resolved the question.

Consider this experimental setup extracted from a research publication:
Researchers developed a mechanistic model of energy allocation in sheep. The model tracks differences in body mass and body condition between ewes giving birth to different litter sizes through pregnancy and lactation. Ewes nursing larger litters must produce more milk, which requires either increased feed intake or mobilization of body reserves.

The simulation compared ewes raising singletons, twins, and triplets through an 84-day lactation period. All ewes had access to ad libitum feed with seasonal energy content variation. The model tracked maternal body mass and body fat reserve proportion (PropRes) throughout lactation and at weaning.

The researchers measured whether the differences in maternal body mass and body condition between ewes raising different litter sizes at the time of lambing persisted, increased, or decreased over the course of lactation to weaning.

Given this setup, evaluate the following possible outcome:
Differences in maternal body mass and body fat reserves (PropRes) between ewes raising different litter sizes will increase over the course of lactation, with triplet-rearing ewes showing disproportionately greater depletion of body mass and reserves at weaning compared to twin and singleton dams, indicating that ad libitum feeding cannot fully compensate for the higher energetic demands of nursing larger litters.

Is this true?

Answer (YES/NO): NO